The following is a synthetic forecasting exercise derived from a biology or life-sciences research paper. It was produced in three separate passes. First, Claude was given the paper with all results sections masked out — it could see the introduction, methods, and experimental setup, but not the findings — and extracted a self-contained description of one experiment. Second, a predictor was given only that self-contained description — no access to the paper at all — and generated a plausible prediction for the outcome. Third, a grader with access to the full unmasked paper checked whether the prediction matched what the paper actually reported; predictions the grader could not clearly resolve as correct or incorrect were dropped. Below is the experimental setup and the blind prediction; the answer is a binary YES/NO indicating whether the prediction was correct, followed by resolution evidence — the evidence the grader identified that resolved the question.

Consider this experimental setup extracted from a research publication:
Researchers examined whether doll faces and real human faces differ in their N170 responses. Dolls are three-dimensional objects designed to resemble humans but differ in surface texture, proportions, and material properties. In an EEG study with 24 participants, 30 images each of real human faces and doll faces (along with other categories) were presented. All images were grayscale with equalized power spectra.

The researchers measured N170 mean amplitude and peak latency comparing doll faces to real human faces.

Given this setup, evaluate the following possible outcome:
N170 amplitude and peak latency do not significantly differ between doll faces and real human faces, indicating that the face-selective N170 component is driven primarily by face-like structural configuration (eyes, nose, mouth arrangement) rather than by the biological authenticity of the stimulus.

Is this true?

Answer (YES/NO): YES